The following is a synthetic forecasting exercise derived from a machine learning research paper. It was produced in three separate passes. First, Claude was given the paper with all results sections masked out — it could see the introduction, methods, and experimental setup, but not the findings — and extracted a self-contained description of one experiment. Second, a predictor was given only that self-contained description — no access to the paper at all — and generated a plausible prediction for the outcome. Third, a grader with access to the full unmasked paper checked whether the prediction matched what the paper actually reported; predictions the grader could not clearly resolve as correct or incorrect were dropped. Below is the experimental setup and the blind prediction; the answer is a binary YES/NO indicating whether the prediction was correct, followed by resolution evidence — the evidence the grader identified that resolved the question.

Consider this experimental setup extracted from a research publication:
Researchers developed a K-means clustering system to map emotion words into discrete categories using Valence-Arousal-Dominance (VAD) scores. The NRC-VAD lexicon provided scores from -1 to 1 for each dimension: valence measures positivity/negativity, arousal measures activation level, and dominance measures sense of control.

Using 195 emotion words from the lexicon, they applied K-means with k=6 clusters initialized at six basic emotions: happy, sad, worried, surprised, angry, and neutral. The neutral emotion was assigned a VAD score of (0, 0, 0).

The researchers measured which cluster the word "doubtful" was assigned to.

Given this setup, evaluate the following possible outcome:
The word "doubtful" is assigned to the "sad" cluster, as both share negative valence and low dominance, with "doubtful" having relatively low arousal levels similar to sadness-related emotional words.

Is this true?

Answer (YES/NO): YES